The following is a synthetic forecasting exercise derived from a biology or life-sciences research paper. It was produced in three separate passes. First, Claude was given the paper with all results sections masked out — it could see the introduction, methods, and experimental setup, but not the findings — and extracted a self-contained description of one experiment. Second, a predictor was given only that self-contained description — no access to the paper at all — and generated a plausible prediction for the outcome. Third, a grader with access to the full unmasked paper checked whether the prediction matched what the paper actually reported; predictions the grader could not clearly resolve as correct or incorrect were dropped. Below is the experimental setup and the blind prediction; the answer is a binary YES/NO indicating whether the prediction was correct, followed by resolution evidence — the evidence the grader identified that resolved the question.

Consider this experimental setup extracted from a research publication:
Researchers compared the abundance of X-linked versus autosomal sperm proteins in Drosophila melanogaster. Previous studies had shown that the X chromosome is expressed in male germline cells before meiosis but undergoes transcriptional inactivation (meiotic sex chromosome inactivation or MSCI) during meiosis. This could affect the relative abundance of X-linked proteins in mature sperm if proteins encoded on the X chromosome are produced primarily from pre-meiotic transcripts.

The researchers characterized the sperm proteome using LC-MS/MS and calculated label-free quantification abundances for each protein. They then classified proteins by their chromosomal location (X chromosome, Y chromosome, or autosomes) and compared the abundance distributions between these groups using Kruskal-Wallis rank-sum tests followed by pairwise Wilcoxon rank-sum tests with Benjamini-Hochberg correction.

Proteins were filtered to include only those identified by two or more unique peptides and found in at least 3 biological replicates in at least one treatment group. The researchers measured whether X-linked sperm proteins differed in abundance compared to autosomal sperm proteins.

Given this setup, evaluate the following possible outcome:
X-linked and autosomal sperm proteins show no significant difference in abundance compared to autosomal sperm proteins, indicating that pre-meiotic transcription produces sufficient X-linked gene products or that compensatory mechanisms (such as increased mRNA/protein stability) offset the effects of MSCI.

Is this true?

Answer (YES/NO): NO